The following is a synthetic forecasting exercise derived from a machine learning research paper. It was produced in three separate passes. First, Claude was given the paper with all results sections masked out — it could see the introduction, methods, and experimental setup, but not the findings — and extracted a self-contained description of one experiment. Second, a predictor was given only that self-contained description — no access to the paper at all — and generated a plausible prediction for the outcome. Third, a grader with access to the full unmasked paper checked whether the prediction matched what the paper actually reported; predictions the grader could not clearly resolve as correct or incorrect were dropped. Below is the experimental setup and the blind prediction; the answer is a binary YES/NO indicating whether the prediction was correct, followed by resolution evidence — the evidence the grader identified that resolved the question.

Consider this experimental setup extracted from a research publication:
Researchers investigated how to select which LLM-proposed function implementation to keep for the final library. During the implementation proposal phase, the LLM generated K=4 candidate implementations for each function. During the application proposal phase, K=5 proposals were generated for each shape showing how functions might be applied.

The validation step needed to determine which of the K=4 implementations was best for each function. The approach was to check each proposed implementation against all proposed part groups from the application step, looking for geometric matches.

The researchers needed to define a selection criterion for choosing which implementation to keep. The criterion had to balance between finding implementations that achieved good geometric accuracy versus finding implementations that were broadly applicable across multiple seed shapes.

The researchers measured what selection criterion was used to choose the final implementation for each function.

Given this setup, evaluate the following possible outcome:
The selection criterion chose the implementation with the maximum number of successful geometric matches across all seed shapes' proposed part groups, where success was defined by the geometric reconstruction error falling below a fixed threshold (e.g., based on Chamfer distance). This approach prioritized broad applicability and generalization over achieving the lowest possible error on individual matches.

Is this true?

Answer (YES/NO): NO